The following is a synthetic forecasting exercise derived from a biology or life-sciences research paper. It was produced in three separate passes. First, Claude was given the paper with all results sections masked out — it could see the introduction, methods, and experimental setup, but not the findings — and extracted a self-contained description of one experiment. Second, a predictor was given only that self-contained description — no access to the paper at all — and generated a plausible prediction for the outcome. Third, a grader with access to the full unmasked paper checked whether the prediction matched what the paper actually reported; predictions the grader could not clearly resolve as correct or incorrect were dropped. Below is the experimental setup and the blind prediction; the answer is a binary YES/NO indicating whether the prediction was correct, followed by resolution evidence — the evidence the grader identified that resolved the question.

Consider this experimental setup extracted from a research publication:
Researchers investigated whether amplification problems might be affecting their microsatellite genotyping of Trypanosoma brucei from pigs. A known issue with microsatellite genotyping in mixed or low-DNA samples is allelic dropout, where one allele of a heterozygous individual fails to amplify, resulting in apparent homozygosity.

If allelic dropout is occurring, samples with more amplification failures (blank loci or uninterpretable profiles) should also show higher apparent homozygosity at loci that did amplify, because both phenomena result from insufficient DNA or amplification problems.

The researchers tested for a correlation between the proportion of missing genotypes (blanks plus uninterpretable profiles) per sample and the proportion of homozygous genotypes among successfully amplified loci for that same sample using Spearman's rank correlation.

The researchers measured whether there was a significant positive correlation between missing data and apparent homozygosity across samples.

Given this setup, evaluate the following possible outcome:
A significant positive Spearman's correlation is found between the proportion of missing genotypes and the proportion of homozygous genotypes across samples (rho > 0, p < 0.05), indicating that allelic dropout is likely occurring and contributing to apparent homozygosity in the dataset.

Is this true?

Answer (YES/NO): YES